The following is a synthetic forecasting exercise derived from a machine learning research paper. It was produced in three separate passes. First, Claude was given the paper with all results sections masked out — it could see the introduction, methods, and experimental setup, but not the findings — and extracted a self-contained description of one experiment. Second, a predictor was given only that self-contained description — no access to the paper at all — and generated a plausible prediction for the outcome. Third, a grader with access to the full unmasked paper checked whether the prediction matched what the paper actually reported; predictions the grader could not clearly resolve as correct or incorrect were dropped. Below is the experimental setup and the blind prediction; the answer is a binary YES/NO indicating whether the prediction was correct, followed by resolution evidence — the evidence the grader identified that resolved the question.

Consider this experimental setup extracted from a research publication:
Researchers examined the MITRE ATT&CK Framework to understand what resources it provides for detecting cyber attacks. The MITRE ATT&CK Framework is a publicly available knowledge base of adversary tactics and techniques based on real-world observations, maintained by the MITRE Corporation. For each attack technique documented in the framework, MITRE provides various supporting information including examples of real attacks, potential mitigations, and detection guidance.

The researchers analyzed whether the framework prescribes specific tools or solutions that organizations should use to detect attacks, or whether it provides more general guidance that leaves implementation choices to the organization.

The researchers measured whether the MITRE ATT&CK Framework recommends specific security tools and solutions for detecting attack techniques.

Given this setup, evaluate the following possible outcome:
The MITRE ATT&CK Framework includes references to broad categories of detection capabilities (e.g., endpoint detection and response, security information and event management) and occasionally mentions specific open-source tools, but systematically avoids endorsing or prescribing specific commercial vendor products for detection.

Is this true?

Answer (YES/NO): NO